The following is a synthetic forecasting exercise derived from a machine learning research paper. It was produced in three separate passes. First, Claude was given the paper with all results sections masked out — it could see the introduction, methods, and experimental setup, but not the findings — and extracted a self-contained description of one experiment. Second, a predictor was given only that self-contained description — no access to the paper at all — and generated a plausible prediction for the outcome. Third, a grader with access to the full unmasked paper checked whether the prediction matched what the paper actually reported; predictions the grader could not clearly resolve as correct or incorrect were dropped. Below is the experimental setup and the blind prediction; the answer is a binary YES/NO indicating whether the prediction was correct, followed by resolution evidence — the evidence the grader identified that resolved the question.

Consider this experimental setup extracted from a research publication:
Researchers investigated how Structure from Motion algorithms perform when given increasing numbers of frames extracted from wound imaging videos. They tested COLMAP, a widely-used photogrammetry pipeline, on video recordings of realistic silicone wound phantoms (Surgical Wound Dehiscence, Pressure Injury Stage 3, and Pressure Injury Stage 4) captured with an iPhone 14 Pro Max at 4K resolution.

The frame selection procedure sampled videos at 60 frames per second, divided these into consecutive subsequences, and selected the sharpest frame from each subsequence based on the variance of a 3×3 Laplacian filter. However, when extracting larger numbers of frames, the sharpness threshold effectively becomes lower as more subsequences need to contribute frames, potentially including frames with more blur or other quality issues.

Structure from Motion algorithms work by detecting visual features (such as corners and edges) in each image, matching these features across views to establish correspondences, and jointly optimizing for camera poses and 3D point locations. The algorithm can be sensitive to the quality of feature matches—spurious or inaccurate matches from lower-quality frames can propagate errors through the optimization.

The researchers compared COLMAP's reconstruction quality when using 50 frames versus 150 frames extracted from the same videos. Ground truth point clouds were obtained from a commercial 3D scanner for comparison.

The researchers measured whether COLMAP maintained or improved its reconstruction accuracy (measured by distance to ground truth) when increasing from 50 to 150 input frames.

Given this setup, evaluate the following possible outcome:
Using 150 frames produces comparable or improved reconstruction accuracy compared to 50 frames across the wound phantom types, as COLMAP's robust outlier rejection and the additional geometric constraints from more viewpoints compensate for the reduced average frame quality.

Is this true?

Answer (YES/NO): NO